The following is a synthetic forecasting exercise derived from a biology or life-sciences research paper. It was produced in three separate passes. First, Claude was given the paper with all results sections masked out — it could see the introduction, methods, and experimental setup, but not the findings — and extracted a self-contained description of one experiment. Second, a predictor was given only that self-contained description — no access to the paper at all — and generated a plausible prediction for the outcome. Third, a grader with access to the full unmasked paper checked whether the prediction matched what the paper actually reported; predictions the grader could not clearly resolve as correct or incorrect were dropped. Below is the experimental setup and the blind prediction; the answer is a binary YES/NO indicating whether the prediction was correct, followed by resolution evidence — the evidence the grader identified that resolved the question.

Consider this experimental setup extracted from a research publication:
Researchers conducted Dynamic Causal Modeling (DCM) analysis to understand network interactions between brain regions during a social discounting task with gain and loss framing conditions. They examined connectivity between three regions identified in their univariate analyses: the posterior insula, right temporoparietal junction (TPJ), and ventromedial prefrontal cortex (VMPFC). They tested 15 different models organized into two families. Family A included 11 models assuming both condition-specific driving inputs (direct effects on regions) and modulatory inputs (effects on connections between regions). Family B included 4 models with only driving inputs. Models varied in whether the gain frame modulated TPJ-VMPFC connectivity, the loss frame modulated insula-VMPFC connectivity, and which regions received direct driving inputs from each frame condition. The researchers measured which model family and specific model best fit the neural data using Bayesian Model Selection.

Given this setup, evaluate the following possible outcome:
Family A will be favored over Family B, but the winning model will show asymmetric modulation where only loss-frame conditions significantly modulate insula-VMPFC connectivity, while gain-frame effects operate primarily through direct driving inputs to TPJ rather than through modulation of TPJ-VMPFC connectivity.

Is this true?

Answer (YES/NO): NO